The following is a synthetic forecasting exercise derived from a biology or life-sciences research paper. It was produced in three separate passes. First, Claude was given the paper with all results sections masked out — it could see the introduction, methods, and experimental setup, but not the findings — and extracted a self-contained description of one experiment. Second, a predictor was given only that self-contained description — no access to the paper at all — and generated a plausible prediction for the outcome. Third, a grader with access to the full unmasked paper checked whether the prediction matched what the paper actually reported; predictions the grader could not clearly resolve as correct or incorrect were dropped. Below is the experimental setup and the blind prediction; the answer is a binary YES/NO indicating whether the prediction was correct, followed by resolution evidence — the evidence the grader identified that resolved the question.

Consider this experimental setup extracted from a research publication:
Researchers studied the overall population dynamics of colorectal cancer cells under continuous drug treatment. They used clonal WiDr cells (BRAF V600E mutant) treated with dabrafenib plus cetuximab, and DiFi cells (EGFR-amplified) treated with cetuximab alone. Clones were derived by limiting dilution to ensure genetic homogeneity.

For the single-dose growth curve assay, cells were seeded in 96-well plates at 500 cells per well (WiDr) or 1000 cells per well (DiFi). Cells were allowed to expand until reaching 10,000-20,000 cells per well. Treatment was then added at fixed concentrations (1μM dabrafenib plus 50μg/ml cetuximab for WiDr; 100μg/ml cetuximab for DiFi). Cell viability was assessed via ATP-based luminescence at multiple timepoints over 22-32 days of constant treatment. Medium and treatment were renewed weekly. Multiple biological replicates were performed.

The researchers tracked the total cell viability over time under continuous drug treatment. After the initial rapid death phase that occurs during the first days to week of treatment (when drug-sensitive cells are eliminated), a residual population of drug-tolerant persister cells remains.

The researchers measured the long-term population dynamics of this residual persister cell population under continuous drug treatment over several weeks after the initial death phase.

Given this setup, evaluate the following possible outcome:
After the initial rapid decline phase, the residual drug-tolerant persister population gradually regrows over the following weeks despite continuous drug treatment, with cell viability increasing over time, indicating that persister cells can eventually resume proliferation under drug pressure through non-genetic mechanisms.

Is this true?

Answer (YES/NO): NO